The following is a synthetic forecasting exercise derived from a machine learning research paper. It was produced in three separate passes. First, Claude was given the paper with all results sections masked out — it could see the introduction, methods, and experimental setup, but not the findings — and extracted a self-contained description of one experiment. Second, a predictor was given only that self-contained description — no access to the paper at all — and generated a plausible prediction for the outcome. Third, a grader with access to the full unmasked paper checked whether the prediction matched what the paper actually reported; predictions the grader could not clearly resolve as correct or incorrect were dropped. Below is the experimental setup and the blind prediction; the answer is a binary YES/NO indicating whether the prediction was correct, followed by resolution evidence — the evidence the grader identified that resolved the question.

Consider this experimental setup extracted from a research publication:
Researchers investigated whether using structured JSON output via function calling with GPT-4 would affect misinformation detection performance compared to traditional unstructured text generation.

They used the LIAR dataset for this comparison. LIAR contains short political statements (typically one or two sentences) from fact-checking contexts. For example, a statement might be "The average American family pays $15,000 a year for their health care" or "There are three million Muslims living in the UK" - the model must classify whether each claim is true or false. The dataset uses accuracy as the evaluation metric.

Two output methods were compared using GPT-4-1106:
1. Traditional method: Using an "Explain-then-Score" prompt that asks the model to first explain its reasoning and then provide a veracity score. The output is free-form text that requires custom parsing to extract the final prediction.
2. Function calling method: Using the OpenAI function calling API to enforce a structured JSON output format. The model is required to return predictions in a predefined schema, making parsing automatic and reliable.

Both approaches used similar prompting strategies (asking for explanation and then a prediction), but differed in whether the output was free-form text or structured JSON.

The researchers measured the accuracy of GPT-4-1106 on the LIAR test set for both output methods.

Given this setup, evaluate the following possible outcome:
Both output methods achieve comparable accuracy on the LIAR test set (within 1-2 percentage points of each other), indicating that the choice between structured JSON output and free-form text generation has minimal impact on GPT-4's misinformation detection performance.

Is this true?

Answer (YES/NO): YES